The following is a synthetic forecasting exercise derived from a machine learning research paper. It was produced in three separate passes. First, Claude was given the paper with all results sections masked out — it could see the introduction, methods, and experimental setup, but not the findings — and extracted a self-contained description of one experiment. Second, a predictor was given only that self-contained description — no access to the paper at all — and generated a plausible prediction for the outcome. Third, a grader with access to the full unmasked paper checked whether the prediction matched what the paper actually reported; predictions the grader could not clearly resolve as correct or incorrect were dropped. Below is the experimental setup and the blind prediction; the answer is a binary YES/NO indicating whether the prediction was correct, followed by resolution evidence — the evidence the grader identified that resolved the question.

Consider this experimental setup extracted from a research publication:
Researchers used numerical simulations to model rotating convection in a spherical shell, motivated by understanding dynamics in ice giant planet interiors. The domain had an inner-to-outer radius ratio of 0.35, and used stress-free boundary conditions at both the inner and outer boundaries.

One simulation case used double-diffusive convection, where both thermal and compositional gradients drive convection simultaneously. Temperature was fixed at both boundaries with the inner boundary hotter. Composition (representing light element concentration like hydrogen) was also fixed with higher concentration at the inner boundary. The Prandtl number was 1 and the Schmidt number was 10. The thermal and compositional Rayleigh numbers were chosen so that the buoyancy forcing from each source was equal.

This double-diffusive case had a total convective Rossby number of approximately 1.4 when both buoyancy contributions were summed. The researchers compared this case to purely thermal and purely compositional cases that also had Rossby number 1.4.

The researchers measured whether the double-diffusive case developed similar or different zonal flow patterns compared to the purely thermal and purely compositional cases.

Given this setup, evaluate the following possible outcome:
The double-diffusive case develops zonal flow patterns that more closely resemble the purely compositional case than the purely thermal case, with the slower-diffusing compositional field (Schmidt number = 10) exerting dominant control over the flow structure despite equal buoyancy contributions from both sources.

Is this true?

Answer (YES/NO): NO